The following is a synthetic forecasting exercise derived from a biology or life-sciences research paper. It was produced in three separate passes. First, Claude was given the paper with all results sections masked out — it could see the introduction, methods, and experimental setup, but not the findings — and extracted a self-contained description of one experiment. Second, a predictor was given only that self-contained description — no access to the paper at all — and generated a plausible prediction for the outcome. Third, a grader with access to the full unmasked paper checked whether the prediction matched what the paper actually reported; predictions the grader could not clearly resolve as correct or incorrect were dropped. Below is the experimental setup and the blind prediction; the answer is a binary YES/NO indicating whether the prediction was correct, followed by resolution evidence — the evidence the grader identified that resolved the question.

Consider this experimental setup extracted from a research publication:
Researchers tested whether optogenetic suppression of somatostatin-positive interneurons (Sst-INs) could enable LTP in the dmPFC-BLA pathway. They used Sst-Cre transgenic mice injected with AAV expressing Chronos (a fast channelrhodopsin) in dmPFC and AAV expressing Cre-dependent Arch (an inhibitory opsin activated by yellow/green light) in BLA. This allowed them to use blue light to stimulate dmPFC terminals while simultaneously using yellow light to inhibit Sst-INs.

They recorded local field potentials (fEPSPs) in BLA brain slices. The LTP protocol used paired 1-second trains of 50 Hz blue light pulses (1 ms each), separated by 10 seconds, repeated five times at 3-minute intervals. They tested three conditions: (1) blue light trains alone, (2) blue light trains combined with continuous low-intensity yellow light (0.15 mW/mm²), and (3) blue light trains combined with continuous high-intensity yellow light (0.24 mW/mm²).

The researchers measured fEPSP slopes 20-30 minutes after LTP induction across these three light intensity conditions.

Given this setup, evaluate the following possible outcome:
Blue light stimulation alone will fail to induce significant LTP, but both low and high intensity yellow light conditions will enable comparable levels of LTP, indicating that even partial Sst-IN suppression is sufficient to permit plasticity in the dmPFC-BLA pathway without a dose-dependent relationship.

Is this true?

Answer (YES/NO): NO